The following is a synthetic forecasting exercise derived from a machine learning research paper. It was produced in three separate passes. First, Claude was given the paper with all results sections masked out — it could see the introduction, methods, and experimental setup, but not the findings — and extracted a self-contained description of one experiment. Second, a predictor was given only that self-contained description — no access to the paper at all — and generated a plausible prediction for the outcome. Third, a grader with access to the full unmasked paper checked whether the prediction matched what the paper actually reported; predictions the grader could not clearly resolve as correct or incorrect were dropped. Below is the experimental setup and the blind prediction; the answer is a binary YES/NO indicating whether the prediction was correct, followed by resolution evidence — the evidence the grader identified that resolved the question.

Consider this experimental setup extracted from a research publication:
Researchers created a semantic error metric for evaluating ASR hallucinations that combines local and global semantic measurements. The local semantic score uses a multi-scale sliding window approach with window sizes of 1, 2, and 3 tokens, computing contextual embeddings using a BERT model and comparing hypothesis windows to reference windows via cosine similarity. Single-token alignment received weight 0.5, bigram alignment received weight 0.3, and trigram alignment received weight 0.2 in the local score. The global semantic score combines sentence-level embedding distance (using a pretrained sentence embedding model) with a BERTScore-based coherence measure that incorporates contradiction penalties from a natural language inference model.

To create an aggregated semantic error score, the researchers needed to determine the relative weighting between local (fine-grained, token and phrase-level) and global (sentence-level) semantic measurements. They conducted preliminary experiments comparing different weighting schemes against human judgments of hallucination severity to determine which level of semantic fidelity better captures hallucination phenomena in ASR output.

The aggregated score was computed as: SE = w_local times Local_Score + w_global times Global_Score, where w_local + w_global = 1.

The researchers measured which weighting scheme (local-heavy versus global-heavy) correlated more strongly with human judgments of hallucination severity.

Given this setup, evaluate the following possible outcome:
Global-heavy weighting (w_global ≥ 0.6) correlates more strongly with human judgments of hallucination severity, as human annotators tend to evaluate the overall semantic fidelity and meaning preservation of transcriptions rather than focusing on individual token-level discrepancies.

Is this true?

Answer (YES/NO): YES